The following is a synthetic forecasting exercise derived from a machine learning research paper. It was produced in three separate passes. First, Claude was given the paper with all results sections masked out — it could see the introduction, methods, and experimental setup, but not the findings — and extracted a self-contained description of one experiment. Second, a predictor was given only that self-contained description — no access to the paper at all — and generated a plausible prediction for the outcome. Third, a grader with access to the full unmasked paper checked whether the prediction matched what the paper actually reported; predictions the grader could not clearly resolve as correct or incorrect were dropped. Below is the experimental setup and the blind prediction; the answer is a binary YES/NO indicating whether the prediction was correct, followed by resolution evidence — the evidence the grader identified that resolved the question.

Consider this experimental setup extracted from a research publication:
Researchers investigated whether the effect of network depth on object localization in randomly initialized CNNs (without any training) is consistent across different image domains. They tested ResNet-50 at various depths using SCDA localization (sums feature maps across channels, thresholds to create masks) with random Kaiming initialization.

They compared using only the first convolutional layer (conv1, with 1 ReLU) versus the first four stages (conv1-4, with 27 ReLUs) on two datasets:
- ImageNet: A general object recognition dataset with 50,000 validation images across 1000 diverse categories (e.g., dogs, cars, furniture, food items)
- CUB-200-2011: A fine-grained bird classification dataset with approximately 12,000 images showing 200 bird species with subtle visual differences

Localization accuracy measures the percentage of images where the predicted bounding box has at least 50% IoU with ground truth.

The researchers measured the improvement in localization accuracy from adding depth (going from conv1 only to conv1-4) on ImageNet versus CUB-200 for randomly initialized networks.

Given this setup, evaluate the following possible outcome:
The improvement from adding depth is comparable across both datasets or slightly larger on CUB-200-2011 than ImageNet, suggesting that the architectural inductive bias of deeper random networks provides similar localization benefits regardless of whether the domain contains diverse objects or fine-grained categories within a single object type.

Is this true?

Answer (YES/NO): NO